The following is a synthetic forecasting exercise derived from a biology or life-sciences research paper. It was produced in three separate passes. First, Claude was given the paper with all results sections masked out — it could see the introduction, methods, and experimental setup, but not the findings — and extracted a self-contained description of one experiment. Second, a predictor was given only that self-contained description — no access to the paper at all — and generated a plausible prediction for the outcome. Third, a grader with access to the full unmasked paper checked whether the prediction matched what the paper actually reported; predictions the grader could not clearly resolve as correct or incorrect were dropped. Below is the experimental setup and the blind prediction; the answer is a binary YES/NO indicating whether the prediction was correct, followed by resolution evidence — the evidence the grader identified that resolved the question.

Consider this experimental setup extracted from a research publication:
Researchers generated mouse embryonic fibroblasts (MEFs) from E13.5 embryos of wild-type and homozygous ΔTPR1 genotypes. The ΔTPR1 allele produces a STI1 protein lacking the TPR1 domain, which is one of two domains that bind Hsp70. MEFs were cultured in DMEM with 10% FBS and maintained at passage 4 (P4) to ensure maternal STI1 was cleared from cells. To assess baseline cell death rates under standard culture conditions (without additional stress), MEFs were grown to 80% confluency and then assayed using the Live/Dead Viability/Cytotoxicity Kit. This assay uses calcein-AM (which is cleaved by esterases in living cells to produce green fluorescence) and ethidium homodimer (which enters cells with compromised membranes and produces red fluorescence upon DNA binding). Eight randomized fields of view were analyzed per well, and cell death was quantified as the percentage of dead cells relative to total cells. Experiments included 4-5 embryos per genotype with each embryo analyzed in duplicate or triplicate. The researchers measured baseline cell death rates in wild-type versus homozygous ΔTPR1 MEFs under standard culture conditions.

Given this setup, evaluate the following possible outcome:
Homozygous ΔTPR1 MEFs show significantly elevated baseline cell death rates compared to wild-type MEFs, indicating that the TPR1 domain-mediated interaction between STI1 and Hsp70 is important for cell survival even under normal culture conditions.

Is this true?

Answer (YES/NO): YES